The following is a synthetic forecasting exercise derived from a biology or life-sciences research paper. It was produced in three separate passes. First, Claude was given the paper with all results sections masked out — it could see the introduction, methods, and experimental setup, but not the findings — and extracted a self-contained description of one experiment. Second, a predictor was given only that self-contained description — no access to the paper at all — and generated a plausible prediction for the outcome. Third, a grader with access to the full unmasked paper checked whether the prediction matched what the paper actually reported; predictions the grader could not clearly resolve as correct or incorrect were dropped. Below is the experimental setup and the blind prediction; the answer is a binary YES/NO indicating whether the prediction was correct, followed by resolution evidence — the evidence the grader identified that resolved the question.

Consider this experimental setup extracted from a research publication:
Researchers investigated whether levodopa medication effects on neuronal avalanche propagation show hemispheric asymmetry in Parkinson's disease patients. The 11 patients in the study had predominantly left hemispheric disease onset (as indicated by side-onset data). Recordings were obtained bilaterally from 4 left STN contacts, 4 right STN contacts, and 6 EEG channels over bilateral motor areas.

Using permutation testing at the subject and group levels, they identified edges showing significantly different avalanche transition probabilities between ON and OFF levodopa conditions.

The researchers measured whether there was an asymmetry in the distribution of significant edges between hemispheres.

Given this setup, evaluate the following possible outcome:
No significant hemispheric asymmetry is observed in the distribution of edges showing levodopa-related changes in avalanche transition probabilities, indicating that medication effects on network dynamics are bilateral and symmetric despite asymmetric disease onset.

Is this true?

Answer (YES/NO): NO